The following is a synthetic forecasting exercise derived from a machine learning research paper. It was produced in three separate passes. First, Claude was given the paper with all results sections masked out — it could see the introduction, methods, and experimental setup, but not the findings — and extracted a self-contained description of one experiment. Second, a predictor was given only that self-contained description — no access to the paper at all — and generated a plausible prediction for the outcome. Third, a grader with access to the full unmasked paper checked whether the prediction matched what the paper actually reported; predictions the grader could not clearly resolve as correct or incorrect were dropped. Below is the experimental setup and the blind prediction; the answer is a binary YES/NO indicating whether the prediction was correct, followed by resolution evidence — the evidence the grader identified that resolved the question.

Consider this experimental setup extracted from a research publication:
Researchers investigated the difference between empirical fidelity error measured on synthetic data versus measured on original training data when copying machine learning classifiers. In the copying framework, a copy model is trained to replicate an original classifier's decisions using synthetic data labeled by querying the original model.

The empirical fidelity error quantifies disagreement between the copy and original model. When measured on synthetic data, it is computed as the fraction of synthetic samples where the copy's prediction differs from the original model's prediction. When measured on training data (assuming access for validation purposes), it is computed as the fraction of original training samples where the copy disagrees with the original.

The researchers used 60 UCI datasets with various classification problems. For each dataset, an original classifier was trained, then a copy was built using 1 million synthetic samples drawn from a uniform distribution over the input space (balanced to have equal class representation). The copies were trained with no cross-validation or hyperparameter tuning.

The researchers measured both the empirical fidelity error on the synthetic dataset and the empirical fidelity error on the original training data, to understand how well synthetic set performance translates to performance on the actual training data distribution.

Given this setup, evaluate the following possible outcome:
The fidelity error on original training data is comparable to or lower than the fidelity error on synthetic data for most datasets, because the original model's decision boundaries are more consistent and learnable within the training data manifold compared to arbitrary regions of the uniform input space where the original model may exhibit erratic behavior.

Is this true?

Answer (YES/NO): NO